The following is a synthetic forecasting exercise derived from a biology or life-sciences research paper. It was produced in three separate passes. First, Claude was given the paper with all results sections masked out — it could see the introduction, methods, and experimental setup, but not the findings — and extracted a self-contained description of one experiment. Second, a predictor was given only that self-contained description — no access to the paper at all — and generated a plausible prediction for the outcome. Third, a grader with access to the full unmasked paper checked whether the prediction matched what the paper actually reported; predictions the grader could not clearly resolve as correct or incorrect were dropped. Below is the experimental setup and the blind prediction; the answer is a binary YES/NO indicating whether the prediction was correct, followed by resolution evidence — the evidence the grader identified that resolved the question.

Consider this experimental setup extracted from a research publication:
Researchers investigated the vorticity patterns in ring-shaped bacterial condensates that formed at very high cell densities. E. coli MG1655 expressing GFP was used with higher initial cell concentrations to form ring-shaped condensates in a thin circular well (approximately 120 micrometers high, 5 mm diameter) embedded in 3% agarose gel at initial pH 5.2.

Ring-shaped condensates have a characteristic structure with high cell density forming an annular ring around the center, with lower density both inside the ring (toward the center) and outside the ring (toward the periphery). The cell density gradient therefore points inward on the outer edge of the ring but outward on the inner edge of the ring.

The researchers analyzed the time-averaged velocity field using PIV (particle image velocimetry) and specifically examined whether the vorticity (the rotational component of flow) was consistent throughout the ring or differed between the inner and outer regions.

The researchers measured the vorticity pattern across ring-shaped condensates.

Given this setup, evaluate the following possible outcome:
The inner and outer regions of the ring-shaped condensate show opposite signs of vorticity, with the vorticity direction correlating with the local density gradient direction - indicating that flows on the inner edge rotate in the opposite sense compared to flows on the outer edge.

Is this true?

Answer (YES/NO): YES